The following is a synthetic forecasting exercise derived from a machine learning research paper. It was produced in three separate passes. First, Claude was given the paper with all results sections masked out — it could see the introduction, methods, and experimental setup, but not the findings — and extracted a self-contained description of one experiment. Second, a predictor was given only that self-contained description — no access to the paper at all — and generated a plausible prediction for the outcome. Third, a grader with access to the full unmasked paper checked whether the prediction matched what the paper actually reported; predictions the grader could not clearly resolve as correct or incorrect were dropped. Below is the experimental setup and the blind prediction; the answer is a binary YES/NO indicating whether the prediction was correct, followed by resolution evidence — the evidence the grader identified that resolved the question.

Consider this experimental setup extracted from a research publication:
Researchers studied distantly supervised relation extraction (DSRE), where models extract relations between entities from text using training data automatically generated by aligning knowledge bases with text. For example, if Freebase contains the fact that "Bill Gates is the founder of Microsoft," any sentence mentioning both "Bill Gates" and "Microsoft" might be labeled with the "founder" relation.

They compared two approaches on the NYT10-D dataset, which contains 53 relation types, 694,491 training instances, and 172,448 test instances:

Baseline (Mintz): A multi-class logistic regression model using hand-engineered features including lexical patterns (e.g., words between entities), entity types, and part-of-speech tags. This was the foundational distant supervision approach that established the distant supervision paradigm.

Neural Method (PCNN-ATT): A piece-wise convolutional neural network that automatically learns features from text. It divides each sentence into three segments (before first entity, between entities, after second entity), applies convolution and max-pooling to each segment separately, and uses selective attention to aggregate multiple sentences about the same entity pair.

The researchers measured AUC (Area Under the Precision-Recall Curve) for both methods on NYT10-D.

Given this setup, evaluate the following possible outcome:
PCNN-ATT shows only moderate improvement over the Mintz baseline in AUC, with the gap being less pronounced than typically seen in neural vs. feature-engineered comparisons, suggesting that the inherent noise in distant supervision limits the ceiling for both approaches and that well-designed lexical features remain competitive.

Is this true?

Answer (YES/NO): NO